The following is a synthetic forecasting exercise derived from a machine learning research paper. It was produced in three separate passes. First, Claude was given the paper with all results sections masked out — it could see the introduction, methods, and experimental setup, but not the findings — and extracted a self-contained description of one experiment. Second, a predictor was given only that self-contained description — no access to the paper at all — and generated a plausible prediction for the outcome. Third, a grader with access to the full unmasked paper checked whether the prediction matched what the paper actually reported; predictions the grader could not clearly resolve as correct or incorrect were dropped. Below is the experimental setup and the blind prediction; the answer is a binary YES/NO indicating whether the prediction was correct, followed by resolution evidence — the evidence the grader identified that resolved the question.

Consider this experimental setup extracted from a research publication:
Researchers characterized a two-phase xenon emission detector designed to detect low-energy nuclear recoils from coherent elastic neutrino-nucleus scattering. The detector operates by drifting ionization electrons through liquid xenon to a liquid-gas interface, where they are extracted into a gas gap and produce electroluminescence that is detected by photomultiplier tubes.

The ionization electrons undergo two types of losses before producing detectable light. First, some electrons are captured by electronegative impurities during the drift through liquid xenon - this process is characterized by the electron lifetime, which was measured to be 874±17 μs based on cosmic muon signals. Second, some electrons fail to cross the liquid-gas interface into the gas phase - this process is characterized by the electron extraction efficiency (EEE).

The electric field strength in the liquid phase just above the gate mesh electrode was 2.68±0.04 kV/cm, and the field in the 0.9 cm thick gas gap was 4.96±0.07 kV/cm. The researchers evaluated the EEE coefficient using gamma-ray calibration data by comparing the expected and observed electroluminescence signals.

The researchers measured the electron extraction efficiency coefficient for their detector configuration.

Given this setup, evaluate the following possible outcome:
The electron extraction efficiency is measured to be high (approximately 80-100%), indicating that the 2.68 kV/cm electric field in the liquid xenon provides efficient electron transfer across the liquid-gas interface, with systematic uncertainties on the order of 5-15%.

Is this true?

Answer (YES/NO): NO